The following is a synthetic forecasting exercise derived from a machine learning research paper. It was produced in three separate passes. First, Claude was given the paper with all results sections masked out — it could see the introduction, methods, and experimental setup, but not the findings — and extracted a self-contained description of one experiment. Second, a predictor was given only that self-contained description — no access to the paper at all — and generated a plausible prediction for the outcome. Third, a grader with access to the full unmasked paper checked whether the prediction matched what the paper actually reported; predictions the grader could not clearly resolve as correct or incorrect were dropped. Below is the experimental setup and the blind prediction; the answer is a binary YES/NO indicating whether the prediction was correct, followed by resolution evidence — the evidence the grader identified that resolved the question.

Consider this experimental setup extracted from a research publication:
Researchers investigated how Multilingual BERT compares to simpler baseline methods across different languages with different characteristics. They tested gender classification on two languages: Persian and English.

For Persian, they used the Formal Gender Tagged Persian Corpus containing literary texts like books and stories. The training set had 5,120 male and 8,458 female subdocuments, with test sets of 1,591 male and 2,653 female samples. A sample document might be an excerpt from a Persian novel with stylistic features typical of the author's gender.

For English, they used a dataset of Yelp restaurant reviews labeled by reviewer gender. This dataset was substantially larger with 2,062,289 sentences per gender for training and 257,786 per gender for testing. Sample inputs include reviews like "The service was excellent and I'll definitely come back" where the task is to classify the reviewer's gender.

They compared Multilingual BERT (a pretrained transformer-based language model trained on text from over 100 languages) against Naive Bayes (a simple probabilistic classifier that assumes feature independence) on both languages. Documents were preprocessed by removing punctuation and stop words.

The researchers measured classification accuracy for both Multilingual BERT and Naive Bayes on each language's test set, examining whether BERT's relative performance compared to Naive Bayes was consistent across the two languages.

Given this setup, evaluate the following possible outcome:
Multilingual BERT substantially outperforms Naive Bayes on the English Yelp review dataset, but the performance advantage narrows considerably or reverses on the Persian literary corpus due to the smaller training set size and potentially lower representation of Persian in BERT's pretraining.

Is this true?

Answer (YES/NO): NO